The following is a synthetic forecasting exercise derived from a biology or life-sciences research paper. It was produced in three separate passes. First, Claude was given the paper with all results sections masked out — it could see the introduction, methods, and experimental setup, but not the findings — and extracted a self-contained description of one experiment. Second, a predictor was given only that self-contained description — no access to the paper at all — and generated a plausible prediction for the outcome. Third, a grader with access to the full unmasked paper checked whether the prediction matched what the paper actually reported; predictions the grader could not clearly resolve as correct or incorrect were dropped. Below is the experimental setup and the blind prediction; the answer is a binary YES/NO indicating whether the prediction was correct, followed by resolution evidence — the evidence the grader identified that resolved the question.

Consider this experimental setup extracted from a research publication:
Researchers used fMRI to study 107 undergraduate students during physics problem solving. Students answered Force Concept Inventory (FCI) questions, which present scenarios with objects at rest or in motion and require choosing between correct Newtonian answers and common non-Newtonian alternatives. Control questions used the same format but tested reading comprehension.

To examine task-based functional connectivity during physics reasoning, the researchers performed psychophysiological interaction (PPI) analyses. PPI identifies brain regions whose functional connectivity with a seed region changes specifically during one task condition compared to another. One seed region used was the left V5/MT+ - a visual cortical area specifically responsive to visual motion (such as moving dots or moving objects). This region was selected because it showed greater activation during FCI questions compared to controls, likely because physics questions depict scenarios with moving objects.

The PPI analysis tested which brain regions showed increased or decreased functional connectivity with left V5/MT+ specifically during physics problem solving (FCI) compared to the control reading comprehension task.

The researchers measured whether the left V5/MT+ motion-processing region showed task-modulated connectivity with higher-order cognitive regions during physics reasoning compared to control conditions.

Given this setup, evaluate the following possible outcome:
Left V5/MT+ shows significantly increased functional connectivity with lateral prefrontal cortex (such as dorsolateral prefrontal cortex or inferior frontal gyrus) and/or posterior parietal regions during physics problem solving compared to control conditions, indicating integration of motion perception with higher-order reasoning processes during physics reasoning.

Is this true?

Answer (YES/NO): YES